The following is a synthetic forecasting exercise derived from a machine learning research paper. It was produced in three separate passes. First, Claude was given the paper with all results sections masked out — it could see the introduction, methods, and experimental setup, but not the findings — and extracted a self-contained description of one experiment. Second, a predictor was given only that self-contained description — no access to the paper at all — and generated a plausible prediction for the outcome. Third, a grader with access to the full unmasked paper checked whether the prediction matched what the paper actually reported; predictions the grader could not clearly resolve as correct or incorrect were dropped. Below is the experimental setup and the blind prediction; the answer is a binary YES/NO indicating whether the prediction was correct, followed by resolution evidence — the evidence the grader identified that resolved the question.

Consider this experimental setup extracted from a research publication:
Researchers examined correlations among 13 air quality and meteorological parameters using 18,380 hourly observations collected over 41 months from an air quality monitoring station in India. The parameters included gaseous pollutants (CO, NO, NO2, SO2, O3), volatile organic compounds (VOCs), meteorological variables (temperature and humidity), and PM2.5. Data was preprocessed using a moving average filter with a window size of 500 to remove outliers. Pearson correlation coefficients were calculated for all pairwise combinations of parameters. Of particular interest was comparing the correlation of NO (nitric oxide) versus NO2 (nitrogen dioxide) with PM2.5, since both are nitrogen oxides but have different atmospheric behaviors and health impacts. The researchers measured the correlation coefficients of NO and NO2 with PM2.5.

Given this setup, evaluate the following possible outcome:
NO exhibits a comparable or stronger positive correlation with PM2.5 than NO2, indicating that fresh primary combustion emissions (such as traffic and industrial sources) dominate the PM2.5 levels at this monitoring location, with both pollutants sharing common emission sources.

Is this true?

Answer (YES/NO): YES